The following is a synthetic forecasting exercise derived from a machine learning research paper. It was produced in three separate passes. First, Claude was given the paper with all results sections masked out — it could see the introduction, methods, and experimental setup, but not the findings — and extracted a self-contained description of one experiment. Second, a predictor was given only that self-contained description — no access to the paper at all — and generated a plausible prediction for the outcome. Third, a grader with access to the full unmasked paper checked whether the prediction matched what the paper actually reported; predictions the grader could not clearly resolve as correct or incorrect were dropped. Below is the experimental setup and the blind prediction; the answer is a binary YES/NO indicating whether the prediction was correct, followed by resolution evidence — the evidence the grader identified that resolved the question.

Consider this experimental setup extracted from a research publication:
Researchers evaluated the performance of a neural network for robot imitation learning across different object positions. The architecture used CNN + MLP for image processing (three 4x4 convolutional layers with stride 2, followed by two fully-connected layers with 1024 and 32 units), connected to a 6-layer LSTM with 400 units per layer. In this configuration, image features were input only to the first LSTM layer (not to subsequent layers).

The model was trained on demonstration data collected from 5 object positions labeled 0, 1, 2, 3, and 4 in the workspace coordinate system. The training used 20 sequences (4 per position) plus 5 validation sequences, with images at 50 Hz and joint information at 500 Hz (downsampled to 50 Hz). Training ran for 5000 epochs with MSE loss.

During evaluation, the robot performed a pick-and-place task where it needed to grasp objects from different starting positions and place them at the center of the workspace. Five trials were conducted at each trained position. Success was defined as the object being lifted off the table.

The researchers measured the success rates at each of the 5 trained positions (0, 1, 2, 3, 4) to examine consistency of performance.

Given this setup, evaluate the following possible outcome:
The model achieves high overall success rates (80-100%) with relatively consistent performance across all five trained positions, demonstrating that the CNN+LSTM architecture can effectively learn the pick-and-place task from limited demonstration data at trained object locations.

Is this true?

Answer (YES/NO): NO